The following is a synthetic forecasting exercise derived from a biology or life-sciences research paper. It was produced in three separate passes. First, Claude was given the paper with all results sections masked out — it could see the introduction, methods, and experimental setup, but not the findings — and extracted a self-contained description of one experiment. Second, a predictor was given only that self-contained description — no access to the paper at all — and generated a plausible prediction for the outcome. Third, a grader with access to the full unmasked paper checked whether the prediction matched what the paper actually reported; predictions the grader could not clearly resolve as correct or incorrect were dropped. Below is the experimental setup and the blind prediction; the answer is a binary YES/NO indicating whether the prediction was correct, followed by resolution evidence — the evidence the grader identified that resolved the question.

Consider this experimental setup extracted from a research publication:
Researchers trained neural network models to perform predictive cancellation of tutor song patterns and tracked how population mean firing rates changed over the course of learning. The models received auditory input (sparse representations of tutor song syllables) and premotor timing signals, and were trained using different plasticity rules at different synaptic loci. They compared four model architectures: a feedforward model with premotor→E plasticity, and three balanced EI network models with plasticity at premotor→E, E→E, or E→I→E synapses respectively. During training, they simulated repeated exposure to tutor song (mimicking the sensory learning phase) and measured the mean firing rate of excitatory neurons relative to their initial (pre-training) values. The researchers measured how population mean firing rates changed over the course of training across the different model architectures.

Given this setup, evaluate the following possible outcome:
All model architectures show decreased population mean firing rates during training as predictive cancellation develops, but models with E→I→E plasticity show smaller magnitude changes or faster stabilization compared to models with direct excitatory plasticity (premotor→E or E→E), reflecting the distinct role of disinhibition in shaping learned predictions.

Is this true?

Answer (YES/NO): NO